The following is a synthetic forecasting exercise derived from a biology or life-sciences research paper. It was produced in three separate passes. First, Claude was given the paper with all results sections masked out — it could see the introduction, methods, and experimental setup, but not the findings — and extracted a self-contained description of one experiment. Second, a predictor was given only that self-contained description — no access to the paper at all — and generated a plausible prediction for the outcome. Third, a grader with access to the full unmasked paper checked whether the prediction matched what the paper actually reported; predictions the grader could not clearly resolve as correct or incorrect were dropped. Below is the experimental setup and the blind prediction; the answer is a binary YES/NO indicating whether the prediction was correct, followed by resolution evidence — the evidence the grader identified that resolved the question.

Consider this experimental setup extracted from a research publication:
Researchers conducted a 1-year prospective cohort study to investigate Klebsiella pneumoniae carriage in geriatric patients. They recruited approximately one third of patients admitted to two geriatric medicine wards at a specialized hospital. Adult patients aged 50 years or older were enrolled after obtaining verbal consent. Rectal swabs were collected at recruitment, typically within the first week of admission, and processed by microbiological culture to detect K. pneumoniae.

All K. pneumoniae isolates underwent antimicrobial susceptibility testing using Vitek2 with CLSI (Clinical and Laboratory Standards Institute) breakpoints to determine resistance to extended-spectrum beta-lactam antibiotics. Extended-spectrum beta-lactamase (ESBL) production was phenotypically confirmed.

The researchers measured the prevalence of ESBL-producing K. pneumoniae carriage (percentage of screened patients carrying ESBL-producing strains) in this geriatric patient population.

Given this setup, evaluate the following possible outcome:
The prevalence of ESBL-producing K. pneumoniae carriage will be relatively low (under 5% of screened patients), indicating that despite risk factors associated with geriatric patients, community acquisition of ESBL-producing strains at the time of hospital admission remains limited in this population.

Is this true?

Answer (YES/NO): YES